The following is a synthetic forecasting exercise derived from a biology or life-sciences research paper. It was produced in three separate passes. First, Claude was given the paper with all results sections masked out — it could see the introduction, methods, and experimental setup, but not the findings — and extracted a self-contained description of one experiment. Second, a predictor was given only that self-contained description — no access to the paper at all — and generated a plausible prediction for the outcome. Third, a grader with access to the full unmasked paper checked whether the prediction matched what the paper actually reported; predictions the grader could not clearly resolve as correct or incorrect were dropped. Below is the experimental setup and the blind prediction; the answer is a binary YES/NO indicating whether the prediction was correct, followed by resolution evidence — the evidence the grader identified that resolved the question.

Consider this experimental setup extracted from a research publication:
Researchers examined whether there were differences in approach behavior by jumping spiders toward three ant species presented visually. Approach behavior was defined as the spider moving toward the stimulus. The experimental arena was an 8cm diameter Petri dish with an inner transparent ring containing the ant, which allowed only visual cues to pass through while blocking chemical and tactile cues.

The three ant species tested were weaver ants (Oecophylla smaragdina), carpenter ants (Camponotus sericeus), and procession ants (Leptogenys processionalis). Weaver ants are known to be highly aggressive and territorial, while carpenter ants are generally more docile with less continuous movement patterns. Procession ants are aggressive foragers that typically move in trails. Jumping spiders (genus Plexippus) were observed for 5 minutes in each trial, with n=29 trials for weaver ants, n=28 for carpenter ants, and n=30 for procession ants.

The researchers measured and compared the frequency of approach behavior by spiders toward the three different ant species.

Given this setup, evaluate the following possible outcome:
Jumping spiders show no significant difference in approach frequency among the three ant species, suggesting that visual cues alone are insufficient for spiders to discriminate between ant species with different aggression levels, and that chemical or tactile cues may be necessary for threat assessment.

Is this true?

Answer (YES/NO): NO